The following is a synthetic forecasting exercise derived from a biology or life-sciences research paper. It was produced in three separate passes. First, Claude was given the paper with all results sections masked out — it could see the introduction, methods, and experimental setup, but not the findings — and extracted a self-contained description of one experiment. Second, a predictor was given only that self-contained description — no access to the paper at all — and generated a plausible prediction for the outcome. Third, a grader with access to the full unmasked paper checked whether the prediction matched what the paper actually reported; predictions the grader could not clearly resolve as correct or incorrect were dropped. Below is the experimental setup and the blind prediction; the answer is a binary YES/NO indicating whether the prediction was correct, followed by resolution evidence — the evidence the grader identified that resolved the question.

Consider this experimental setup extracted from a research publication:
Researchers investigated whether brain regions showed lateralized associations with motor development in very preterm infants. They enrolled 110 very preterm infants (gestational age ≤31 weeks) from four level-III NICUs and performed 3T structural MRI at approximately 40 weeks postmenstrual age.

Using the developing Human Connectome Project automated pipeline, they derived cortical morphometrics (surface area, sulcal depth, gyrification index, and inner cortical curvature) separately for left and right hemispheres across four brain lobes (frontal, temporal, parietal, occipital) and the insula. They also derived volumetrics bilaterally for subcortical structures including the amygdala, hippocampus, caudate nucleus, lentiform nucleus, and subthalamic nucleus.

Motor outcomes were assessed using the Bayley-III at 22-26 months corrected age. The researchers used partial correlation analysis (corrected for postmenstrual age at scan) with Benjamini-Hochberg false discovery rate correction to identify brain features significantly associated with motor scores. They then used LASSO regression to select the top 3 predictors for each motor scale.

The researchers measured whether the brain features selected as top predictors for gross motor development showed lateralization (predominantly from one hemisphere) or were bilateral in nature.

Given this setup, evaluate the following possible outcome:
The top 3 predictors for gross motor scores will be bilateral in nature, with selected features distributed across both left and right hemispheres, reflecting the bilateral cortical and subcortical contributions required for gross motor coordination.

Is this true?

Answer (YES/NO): NO